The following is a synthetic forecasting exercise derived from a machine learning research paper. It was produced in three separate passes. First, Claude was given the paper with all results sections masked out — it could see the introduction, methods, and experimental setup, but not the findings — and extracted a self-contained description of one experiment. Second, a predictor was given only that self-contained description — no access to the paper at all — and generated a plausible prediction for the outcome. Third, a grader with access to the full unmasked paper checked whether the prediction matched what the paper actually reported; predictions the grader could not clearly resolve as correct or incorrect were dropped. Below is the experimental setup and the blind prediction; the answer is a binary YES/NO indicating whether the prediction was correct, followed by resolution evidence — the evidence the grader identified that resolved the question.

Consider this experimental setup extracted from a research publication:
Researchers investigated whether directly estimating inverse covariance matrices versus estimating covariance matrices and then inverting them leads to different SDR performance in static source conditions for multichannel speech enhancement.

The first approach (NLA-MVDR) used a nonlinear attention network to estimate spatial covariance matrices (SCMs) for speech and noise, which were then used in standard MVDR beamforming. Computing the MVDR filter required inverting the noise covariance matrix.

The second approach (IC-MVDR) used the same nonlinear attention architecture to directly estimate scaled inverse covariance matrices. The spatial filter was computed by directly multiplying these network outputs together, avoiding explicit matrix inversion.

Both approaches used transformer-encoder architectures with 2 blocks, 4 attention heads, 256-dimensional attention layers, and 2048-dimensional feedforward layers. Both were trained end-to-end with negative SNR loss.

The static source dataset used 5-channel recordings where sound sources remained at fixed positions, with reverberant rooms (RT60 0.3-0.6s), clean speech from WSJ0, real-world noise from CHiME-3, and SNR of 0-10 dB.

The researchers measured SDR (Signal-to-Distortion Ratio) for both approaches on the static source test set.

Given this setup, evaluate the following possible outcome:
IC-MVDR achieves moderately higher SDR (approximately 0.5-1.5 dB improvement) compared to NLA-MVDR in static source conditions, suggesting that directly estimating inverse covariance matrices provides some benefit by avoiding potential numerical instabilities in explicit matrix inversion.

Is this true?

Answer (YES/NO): NO